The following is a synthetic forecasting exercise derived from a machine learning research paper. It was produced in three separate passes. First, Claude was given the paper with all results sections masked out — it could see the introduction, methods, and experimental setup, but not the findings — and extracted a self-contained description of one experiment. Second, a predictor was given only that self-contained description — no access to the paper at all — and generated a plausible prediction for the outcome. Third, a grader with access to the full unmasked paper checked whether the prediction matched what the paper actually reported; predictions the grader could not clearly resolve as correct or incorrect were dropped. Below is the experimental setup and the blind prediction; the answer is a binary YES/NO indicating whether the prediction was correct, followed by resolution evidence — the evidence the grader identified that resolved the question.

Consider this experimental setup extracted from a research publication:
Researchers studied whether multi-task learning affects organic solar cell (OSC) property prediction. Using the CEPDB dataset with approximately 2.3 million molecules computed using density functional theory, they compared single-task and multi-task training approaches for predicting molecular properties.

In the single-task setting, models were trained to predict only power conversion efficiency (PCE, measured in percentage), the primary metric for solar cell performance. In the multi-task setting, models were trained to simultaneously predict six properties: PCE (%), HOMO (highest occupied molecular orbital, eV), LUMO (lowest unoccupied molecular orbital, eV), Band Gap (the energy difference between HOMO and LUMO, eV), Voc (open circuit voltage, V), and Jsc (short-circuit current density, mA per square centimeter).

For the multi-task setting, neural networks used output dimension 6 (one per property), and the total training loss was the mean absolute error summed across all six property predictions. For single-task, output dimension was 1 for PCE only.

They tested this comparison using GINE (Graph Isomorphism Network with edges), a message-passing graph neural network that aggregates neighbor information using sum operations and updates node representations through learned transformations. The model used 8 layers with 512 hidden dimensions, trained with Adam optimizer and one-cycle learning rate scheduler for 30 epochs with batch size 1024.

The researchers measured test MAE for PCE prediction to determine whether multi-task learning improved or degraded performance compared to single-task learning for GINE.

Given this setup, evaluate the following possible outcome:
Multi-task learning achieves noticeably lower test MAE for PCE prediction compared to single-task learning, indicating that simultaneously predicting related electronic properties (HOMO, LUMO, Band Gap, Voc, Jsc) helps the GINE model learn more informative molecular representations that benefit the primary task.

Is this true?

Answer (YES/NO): NO